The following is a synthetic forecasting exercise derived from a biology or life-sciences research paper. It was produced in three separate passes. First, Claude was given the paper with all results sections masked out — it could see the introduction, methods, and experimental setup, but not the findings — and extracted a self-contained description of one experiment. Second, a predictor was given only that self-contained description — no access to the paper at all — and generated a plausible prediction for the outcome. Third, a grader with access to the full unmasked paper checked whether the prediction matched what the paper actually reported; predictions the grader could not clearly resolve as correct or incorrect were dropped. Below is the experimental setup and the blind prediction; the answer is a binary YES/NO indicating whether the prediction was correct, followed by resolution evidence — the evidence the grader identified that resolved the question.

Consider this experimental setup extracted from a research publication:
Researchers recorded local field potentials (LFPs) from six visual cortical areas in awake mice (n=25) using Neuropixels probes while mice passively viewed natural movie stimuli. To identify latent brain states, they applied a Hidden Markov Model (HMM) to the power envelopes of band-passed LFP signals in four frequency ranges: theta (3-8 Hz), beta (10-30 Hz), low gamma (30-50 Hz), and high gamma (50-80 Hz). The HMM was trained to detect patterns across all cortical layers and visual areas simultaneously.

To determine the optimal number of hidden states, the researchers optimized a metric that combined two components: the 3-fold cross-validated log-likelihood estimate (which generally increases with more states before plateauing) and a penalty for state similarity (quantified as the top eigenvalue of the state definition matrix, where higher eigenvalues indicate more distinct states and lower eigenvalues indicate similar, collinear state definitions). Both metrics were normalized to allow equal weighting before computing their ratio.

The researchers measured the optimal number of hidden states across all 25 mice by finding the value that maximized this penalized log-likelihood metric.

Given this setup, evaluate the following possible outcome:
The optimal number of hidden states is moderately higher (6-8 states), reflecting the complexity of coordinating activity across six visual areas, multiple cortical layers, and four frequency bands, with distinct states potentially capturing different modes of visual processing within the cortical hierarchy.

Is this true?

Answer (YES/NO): NO